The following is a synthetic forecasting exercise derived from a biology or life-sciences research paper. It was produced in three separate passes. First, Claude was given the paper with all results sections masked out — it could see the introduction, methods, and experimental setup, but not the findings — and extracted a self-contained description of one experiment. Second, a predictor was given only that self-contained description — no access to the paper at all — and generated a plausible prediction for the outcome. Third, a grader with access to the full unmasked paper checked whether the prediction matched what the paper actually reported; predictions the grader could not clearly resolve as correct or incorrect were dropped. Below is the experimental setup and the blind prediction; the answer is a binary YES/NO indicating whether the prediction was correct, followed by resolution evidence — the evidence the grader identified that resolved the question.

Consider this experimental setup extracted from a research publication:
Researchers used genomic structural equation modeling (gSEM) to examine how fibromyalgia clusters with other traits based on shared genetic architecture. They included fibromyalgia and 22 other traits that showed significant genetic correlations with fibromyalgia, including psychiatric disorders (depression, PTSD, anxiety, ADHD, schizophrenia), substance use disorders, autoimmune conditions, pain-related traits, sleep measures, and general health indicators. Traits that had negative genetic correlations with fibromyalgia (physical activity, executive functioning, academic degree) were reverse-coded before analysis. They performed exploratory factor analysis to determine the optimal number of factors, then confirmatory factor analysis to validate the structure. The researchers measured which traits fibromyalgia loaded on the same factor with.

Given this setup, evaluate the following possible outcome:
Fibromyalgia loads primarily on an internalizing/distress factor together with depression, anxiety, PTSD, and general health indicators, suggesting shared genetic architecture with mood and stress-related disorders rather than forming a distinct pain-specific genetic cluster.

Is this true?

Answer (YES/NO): NO